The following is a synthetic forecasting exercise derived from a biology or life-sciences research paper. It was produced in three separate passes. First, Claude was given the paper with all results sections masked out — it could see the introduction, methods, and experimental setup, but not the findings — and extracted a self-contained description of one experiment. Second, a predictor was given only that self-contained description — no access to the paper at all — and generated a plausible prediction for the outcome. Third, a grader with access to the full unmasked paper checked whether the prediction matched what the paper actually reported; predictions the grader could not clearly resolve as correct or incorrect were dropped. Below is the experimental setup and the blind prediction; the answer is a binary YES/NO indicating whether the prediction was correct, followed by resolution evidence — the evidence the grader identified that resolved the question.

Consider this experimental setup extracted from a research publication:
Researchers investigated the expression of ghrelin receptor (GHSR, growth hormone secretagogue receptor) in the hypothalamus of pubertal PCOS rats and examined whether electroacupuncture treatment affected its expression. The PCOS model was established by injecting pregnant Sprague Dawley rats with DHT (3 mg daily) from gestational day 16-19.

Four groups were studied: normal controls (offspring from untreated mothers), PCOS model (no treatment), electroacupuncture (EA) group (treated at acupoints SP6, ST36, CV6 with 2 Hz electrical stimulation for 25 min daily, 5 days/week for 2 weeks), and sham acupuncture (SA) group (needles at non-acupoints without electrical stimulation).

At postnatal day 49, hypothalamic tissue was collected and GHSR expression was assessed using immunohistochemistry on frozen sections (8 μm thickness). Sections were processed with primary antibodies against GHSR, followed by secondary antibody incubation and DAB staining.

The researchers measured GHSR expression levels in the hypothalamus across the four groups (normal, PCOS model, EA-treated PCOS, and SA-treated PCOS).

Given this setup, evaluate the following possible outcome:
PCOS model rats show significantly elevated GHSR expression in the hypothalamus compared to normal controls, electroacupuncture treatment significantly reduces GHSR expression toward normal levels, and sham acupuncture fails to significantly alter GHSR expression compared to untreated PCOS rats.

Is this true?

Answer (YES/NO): NO